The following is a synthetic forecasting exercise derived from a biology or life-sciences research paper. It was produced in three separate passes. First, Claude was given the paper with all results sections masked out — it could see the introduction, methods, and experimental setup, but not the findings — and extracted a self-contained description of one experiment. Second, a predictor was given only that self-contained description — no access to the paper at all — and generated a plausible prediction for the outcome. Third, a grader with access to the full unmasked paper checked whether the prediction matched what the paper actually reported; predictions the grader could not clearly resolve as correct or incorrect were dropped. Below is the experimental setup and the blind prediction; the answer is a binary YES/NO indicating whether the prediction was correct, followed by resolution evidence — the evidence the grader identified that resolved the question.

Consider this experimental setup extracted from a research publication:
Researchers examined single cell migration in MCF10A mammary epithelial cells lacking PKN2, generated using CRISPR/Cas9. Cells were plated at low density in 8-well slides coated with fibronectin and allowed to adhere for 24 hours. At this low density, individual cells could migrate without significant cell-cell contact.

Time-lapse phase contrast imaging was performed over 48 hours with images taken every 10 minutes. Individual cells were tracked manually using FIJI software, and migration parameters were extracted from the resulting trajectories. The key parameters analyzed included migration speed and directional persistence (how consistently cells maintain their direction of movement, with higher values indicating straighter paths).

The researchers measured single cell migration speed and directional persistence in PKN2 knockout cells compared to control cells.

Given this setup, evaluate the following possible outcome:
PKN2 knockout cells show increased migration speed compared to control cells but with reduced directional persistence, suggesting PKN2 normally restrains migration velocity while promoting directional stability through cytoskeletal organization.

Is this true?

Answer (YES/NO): NO